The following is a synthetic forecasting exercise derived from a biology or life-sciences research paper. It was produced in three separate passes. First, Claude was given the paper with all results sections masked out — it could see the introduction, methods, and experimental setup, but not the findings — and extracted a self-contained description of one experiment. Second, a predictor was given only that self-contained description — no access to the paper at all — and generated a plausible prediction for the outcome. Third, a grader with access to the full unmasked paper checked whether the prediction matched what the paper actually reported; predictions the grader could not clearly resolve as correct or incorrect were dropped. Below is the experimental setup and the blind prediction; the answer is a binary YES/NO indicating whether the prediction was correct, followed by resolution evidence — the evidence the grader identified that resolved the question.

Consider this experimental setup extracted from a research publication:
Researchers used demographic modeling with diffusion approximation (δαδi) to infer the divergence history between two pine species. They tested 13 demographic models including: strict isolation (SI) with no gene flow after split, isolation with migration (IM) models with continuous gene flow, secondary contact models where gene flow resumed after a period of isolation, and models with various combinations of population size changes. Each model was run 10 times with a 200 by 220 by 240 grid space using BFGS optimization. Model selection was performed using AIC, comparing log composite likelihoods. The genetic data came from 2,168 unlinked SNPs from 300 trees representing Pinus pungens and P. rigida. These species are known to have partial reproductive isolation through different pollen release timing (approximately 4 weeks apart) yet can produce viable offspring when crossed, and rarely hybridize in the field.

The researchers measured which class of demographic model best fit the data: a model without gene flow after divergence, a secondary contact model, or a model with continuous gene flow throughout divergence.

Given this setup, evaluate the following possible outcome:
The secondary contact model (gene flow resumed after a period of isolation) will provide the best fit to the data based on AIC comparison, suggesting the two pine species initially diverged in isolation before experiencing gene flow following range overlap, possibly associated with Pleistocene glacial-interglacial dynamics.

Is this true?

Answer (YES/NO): NO